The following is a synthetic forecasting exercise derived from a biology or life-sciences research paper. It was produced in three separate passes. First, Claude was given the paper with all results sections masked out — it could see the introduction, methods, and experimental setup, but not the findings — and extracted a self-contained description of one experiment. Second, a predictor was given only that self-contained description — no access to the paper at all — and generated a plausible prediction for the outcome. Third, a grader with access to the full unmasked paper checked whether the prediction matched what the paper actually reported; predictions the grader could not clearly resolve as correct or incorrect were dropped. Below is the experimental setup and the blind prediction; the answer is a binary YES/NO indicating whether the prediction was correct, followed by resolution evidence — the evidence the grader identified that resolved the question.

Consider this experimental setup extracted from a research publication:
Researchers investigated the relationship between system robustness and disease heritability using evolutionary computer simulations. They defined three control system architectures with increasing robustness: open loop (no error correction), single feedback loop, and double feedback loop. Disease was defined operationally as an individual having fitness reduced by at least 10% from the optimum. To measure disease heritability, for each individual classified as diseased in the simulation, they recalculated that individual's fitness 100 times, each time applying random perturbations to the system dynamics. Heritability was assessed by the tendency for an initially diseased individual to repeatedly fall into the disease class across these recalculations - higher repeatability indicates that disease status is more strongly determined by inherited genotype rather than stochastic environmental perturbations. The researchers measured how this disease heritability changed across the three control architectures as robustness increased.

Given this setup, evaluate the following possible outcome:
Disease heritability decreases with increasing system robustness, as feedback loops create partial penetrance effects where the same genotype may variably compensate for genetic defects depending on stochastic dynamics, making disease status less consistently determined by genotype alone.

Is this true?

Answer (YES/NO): NO